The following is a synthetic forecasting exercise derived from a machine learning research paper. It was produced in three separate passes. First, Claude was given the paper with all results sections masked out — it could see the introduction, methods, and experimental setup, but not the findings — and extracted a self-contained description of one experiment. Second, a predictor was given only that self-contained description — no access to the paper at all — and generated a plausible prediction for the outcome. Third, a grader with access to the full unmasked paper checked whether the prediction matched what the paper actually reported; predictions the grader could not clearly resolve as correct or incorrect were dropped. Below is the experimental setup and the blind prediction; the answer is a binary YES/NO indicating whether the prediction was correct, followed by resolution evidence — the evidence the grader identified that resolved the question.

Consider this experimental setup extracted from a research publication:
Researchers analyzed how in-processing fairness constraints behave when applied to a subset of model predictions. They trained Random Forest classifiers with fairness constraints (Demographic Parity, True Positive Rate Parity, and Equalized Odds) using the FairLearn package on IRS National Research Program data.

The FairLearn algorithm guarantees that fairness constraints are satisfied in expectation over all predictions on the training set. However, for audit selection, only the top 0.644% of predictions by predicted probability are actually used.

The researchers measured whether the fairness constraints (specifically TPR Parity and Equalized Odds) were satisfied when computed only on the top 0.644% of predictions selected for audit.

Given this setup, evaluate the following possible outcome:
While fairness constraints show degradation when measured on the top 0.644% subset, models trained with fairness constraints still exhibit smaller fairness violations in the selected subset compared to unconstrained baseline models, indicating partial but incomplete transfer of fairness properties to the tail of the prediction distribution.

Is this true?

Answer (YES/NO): NO